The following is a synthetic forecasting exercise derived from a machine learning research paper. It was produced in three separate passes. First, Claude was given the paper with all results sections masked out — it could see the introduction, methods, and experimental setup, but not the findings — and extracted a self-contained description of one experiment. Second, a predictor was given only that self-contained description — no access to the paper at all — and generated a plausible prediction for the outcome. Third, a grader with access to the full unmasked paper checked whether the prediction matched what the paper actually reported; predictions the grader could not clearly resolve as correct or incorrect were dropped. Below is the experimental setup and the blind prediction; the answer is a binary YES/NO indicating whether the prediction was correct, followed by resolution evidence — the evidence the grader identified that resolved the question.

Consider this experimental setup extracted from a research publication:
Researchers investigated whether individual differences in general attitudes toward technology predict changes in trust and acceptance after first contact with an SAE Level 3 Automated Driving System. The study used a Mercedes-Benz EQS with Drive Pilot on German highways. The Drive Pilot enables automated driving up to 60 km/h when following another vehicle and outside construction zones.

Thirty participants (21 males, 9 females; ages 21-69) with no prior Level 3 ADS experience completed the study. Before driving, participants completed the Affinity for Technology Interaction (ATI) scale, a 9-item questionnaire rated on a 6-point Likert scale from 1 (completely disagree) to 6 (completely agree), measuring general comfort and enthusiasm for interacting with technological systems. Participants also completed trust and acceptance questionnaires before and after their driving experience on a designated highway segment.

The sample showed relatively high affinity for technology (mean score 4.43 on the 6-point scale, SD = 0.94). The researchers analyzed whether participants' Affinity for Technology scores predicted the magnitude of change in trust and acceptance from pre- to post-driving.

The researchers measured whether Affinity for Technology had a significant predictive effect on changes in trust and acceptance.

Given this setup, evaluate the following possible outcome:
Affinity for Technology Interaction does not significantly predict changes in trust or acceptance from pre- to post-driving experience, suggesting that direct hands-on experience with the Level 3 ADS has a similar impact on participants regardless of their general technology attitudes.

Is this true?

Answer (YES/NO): YES